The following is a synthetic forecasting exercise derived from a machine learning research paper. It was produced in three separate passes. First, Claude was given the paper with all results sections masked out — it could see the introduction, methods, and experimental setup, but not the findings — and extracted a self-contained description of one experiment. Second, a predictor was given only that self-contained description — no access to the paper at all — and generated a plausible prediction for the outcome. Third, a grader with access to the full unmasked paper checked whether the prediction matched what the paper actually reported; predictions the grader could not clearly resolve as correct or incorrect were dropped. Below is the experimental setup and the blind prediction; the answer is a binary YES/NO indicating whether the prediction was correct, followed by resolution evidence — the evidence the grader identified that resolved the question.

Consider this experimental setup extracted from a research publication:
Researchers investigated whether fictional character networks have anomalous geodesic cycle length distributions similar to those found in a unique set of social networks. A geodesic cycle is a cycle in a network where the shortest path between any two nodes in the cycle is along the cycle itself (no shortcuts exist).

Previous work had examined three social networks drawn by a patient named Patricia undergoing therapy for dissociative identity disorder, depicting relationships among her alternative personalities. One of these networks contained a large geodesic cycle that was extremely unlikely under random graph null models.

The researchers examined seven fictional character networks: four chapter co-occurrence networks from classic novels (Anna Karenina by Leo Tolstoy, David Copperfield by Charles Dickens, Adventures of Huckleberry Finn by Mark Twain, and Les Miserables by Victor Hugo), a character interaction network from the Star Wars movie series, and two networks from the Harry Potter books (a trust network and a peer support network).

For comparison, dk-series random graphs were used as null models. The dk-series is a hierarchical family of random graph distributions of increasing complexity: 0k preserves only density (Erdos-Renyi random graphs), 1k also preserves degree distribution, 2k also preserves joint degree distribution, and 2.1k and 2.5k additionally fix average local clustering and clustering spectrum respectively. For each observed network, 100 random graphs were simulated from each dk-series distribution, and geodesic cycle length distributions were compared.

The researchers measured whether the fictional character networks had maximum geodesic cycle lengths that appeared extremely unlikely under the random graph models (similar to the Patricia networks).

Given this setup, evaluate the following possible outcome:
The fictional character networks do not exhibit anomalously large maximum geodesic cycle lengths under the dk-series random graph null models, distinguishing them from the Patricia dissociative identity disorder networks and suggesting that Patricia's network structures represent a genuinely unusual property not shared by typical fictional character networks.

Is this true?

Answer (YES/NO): YES